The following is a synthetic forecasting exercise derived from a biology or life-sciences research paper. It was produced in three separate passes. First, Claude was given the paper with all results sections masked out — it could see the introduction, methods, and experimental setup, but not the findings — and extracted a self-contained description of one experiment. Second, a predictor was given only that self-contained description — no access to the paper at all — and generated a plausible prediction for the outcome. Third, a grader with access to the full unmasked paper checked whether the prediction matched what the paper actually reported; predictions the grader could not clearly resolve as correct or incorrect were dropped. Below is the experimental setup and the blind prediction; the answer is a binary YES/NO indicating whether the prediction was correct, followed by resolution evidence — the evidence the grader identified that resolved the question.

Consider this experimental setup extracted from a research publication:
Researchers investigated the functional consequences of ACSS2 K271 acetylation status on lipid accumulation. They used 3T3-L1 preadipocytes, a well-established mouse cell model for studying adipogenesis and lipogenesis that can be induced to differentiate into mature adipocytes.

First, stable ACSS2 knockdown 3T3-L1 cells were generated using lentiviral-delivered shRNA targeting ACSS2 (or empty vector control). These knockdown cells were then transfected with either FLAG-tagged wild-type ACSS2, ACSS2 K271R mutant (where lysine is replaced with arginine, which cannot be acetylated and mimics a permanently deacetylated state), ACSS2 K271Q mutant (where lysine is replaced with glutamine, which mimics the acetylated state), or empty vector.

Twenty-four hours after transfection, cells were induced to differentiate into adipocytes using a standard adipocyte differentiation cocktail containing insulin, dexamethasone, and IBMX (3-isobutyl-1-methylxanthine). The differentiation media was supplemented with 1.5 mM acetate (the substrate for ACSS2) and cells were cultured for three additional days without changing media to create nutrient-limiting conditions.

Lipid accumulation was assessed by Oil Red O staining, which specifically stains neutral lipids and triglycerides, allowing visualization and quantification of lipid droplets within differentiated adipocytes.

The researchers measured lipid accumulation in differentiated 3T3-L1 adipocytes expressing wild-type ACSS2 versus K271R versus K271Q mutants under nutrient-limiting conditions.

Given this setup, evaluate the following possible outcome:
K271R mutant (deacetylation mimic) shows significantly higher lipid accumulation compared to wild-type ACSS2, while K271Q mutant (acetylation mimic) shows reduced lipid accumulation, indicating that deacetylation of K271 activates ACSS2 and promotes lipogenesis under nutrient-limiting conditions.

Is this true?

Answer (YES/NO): NO